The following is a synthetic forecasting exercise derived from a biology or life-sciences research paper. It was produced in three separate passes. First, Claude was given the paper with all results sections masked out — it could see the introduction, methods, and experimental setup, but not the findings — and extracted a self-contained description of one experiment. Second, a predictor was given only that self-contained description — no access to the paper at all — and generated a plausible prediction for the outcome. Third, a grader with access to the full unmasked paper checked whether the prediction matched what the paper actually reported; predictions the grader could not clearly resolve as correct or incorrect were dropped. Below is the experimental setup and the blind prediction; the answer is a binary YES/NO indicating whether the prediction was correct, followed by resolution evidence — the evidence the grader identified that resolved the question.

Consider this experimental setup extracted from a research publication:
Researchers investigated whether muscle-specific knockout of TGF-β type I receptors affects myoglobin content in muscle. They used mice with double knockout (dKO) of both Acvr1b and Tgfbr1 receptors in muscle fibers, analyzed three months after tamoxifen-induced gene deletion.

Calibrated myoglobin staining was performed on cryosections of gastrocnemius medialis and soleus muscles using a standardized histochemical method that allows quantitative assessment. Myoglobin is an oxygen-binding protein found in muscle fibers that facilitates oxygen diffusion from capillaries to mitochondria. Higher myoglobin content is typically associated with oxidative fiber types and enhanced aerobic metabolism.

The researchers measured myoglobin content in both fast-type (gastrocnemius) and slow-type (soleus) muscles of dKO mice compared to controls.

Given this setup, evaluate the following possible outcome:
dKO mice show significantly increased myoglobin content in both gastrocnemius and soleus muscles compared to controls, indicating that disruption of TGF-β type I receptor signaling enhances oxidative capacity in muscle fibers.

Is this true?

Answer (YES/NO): NO